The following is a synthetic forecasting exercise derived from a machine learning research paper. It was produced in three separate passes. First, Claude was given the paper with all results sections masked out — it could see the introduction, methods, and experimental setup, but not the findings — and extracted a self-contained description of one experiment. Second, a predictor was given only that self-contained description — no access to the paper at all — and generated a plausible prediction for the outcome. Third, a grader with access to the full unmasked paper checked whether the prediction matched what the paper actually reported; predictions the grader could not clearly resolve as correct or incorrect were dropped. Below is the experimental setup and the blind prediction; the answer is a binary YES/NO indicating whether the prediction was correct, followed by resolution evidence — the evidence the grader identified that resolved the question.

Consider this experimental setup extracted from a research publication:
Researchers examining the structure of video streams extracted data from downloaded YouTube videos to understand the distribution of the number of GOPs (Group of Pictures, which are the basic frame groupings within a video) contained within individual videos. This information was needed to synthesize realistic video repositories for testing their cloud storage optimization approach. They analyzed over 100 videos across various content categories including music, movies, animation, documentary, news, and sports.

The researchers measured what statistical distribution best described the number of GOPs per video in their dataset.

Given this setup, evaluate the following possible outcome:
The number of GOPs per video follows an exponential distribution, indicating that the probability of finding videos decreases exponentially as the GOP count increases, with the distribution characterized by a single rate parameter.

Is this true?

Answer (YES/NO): NO